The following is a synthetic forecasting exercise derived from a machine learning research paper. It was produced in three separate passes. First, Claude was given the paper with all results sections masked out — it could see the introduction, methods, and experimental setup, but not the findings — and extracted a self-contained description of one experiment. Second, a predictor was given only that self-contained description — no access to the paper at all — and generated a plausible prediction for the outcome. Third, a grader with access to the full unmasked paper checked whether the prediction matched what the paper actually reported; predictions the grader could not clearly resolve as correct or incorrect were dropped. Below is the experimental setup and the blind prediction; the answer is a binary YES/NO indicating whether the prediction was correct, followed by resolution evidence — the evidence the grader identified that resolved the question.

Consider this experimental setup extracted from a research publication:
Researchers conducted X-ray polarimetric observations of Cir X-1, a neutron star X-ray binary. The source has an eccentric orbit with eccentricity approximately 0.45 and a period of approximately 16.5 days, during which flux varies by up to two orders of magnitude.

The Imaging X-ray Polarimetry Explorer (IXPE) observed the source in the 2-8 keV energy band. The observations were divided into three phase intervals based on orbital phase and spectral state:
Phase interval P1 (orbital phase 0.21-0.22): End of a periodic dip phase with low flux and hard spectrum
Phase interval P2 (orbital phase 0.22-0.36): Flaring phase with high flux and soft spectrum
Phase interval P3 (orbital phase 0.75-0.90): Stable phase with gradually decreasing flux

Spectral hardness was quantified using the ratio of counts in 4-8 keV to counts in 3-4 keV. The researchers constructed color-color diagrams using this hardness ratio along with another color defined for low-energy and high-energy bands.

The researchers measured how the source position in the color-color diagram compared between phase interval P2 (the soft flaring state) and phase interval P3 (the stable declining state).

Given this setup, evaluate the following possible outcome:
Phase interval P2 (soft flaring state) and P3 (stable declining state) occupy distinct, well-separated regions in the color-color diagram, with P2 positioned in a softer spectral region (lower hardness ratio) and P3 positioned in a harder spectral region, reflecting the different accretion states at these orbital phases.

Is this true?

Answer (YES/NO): NO